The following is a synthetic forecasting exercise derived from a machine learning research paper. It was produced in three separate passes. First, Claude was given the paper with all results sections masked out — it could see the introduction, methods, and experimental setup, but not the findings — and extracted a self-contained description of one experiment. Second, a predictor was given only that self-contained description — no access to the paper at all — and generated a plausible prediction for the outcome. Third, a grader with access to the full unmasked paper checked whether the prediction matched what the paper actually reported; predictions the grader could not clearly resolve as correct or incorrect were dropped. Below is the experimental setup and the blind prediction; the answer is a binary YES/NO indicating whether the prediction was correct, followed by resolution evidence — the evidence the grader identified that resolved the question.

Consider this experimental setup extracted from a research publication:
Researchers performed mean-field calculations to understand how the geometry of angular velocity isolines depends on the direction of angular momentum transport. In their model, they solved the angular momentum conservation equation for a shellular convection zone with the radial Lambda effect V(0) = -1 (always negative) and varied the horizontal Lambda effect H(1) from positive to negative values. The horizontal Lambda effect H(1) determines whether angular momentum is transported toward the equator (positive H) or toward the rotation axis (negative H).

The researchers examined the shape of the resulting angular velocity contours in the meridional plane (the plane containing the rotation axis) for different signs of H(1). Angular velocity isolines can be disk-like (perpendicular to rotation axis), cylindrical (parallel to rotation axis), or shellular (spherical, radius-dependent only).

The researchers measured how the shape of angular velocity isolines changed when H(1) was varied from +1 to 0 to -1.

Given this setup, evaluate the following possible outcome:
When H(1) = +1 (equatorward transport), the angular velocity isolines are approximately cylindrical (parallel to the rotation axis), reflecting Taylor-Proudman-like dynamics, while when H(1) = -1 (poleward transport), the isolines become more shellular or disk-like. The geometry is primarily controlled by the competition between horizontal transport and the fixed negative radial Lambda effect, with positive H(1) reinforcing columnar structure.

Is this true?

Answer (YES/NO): NO